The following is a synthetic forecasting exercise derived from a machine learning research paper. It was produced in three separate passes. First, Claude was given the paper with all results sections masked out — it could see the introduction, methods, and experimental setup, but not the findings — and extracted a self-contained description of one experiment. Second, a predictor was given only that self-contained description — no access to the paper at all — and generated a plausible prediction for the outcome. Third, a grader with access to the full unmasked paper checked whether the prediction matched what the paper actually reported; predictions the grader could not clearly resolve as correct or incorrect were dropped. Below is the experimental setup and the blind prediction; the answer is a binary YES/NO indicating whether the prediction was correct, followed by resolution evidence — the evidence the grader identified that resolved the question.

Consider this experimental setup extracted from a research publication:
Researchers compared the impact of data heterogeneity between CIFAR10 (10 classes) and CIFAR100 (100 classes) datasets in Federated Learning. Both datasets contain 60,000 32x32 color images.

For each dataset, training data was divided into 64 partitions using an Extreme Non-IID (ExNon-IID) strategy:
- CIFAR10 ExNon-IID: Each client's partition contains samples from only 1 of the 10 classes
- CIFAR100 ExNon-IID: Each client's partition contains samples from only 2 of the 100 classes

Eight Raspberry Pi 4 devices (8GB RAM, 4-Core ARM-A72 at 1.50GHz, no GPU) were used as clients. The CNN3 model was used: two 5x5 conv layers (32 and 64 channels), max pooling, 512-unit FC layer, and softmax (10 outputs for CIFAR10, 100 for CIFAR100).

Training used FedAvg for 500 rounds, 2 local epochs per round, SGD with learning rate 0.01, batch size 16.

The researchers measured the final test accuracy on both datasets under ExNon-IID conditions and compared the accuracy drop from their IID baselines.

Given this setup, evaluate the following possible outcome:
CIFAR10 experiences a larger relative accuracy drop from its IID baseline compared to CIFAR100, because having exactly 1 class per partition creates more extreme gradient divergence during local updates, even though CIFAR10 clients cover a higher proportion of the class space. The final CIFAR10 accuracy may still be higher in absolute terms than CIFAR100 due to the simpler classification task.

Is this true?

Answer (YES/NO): NO